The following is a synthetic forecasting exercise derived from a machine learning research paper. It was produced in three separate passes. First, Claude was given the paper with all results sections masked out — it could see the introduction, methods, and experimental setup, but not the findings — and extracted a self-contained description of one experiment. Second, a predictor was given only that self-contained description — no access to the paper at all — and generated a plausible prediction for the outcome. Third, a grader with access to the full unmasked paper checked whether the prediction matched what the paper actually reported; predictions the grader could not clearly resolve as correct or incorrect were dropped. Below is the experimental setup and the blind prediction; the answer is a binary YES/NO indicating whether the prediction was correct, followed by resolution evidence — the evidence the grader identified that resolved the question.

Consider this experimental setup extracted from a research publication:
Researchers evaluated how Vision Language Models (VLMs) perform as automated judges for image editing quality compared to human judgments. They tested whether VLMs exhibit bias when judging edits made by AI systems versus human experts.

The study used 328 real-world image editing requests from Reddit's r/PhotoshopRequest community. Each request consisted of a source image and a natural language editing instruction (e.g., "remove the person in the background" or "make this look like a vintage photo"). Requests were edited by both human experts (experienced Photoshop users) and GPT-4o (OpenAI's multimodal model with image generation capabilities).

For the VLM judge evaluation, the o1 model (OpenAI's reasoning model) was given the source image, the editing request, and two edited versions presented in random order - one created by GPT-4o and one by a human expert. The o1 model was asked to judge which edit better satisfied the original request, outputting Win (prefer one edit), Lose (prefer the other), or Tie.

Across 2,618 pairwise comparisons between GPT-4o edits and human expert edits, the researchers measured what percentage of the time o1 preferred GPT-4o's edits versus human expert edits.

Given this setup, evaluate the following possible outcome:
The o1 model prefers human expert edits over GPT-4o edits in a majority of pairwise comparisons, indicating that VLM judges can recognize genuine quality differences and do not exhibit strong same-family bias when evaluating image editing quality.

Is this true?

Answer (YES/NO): NO